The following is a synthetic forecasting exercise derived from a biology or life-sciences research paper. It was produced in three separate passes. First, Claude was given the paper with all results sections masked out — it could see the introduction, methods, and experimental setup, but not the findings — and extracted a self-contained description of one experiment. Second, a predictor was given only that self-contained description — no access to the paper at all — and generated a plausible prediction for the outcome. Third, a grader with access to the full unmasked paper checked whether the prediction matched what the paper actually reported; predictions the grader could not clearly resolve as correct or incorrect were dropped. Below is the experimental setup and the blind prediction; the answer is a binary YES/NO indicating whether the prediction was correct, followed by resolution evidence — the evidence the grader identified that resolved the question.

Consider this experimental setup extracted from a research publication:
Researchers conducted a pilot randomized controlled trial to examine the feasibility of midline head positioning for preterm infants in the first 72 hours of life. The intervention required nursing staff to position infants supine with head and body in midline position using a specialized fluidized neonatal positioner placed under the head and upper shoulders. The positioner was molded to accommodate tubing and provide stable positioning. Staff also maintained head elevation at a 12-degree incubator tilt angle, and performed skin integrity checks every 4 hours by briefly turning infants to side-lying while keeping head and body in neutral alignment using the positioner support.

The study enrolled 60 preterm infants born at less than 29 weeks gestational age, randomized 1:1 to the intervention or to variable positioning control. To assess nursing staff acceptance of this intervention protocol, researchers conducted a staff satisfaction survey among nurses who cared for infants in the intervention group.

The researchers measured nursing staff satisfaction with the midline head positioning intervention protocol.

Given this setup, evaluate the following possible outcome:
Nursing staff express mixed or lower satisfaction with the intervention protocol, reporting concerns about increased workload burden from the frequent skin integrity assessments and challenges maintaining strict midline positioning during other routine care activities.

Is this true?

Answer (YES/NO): NO